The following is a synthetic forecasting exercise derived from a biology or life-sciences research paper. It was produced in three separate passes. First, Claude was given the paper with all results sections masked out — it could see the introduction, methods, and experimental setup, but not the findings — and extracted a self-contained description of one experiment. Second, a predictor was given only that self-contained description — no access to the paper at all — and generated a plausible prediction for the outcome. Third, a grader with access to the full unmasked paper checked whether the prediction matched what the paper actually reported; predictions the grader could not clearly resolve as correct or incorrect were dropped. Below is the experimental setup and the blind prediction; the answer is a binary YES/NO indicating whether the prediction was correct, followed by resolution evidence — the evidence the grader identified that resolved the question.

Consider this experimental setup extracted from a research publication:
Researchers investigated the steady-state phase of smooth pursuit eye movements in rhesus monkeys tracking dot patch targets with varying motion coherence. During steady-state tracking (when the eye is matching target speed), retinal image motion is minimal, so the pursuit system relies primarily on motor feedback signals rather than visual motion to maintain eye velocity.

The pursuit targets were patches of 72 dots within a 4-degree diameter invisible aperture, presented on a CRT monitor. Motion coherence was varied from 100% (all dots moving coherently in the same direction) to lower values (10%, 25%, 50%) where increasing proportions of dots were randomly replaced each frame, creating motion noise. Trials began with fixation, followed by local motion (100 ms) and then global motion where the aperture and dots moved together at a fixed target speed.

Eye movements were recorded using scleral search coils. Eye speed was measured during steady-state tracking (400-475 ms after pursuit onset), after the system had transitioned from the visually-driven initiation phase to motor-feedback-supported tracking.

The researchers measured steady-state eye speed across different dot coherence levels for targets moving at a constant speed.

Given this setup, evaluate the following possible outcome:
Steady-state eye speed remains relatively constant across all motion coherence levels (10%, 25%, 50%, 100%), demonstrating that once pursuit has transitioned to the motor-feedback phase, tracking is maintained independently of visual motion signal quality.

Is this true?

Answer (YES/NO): NO